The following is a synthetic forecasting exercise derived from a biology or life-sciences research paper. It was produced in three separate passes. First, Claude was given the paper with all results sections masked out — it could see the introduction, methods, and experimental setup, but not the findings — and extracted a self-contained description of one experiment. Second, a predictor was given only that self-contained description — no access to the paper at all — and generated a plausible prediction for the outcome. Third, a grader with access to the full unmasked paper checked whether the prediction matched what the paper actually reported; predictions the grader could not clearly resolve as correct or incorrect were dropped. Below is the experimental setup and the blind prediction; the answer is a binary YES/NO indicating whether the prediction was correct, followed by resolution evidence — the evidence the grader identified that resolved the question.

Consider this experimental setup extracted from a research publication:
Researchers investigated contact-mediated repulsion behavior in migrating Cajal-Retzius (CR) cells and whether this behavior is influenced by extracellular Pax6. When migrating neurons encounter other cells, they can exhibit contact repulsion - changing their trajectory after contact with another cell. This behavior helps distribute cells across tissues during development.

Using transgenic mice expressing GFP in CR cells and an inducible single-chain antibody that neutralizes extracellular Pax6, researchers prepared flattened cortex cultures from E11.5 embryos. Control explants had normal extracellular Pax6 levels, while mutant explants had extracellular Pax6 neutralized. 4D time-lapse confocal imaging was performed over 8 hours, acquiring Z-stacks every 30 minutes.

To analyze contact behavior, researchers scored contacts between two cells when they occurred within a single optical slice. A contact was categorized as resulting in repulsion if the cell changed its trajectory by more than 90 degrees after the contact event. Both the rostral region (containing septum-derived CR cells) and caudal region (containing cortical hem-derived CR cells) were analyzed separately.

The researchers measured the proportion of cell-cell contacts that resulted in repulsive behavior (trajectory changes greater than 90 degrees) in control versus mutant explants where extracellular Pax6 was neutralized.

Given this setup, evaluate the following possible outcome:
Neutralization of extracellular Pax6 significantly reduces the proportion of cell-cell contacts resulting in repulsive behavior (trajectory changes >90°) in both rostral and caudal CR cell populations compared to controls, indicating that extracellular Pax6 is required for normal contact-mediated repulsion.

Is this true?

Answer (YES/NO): NO